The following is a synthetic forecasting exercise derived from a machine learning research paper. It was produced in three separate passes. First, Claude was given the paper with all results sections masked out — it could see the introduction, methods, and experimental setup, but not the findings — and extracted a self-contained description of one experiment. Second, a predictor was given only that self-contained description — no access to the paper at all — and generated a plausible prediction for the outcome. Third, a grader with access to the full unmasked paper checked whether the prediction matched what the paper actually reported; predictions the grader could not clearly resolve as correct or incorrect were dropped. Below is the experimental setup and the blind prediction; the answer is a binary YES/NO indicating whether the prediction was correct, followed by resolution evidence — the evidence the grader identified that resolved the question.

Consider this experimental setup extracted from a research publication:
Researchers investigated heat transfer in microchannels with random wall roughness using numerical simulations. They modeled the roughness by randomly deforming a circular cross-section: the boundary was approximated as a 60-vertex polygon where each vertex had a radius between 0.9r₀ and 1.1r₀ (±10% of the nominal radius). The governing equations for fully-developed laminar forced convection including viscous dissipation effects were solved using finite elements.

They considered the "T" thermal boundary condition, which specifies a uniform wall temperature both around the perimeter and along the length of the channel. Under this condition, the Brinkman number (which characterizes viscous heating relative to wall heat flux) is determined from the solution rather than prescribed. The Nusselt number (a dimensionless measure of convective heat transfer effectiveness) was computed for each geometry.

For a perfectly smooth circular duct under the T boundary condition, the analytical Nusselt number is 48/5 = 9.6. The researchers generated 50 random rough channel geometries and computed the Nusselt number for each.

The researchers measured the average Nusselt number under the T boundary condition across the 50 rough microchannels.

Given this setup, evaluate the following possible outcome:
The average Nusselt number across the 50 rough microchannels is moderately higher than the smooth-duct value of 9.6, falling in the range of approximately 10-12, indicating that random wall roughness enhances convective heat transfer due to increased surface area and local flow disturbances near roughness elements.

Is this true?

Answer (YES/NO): NO